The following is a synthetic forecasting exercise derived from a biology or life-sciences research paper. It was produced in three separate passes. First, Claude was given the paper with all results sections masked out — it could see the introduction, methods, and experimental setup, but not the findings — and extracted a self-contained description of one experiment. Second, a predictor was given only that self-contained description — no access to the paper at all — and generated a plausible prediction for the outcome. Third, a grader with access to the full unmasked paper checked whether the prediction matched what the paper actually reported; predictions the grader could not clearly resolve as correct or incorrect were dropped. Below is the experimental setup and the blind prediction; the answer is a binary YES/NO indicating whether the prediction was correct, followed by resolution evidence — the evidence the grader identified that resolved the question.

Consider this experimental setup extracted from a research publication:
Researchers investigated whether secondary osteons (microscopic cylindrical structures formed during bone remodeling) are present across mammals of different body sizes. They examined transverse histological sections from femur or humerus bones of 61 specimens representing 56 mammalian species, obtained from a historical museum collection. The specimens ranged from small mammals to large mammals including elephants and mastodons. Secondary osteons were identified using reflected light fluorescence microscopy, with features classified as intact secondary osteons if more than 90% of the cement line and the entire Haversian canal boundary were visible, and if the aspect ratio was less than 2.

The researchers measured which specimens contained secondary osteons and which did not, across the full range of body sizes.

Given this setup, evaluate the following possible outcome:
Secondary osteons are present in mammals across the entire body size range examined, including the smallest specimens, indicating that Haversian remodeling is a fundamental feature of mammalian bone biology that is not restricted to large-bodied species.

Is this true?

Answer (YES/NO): NO